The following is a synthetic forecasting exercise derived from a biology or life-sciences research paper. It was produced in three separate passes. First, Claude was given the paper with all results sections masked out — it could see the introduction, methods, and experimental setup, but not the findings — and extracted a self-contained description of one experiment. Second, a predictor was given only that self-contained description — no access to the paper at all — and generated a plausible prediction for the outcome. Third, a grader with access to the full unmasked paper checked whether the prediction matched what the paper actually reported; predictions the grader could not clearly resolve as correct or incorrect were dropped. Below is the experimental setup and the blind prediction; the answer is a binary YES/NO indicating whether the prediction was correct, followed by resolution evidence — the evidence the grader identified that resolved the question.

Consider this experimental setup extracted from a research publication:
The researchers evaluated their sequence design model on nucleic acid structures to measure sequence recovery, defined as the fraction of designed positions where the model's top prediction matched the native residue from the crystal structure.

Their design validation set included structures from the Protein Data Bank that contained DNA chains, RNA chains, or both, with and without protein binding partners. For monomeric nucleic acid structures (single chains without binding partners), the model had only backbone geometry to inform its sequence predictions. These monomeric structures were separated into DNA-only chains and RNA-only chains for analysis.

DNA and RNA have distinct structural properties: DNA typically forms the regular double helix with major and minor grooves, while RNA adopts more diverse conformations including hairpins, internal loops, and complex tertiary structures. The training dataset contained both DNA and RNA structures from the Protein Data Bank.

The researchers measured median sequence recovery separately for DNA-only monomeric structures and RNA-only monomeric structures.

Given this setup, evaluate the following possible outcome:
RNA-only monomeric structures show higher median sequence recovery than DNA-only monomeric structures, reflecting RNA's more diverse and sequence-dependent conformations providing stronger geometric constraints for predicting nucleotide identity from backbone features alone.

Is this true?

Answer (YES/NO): YES